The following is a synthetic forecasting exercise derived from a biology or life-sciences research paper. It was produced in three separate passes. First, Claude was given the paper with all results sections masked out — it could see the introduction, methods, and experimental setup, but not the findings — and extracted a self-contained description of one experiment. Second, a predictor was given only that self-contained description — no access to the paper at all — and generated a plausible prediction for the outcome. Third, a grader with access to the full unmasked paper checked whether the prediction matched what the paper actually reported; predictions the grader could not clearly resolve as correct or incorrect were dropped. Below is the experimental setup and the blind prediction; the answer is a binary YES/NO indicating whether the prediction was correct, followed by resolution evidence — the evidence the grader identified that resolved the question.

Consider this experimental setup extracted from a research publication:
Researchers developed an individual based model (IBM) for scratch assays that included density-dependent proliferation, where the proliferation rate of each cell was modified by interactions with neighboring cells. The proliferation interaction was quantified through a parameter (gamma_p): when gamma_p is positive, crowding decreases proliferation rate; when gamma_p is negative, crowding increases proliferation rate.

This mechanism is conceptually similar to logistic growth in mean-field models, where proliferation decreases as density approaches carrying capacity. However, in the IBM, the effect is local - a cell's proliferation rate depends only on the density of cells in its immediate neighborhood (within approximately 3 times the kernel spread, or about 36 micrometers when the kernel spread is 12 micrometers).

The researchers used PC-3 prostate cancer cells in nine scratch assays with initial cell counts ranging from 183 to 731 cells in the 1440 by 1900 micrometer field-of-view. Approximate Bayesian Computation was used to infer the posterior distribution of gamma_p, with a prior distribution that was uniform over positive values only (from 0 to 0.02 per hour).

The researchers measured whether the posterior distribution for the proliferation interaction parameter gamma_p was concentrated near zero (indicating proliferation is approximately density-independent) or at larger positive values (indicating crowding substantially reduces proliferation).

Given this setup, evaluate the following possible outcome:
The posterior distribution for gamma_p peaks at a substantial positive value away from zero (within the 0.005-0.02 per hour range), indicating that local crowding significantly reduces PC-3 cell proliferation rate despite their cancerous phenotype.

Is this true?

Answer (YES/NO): NO